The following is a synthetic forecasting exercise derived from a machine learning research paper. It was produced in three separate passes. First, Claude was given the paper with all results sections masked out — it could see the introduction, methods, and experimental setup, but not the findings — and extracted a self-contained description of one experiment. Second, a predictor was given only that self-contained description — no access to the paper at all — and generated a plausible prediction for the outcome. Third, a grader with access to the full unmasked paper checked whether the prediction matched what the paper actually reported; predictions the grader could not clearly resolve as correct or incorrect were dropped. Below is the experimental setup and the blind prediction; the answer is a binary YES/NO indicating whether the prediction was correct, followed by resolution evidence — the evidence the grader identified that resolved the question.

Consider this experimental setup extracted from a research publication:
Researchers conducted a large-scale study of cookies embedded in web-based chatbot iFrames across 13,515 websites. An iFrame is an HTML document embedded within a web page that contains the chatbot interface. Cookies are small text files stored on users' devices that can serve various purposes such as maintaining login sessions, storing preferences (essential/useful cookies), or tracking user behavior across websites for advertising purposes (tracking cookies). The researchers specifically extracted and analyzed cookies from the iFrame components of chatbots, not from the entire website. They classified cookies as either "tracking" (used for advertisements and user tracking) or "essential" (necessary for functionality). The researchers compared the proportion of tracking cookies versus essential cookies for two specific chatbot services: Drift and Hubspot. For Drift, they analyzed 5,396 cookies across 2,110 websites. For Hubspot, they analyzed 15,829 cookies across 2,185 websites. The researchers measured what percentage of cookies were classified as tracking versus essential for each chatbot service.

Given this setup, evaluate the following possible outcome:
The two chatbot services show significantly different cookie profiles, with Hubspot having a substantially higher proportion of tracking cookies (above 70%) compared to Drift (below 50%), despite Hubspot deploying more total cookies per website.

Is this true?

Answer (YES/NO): NO